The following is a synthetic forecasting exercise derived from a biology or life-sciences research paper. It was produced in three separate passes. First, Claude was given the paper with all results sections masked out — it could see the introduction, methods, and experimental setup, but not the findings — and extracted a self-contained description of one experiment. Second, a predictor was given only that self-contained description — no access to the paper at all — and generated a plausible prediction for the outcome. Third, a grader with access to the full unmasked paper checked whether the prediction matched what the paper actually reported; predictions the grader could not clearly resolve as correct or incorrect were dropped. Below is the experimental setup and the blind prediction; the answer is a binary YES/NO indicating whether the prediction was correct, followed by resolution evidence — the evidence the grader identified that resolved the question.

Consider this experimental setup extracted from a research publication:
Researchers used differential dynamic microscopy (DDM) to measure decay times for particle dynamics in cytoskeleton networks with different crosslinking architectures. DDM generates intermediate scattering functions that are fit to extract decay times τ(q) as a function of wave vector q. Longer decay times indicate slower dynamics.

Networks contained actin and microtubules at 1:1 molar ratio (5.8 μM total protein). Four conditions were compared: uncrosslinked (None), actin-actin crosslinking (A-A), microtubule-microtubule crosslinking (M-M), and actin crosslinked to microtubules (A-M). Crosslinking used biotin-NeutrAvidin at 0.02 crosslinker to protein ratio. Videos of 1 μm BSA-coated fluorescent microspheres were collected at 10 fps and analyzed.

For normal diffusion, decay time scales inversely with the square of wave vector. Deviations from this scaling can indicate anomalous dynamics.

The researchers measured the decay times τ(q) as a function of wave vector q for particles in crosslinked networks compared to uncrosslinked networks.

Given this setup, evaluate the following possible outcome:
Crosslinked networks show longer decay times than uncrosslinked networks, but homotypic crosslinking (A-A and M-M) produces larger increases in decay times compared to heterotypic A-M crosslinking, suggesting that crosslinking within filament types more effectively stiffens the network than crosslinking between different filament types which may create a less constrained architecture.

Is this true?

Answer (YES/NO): NO